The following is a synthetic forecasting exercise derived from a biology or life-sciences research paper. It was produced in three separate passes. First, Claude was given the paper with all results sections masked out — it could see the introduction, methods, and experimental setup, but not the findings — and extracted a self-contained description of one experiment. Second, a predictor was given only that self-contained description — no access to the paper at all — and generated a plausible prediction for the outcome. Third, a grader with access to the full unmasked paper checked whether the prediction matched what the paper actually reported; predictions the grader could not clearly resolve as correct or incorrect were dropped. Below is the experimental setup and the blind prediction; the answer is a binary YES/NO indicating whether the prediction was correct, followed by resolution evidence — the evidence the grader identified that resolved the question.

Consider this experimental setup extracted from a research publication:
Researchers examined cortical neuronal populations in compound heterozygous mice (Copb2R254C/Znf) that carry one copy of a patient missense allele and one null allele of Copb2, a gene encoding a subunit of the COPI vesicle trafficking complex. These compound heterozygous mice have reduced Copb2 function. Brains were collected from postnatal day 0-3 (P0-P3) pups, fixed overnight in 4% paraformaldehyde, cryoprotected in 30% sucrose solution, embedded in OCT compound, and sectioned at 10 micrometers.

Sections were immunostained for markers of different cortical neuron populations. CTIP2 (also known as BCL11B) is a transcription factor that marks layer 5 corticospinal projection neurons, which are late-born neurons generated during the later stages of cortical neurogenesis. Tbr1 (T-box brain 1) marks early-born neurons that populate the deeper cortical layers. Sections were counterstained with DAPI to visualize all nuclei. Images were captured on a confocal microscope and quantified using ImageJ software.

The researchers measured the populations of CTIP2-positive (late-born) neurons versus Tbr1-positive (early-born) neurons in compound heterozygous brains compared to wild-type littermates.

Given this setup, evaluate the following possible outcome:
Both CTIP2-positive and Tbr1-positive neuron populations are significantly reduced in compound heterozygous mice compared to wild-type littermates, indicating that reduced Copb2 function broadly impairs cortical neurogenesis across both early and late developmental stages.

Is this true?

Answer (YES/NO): NO